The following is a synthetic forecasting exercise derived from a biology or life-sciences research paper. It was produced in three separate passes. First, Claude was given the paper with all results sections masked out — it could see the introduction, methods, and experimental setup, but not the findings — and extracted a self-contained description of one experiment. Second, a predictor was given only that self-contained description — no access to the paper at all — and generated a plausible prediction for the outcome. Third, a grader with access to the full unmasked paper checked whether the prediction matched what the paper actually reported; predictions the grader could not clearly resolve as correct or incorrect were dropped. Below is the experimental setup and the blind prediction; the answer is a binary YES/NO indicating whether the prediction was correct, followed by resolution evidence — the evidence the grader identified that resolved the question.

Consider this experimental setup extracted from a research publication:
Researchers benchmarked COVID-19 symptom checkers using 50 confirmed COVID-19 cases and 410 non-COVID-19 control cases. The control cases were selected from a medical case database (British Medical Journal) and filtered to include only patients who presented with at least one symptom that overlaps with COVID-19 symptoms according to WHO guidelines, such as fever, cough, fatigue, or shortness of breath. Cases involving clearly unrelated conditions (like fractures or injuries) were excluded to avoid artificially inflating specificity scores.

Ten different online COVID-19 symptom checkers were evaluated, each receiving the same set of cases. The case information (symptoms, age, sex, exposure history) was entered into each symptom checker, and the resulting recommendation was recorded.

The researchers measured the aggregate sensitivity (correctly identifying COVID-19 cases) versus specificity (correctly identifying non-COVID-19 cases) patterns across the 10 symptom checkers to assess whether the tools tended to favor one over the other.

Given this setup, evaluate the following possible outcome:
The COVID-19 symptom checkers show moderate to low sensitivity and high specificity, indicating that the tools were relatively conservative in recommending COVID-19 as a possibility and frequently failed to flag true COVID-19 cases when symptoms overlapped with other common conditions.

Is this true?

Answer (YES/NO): NO